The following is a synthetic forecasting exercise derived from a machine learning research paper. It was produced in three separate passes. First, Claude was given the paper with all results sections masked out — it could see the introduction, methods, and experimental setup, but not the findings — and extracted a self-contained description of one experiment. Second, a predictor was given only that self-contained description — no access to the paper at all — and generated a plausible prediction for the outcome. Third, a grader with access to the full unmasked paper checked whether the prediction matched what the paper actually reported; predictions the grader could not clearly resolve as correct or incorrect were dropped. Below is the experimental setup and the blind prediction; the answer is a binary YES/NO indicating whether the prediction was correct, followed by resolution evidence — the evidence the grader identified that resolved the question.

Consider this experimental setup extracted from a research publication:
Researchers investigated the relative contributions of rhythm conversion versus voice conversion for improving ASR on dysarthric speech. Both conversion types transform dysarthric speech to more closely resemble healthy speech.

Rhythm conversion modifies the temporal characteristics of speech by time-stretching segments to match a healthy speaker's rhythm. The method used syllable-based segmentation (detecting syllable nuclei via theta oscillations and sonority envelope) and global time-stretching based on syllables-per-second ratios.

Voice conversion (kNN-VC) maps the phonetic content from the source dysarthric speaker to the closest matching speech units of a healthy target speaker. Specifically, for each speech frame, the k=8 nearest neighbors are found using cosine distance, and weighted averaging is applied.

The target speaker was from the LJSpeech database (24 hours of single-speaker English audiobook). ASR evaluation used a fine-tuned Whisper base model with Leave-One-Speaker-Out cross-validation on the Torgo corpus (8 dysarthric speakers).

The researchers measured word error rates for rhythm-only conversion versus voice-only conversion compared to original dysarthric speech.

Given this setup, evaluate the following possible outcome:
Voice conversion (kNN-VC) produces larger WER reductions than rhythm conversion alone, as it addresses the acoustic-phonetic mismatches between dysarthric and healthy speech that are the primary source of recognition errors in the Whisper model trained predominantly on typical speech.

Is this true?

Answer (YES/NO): NO